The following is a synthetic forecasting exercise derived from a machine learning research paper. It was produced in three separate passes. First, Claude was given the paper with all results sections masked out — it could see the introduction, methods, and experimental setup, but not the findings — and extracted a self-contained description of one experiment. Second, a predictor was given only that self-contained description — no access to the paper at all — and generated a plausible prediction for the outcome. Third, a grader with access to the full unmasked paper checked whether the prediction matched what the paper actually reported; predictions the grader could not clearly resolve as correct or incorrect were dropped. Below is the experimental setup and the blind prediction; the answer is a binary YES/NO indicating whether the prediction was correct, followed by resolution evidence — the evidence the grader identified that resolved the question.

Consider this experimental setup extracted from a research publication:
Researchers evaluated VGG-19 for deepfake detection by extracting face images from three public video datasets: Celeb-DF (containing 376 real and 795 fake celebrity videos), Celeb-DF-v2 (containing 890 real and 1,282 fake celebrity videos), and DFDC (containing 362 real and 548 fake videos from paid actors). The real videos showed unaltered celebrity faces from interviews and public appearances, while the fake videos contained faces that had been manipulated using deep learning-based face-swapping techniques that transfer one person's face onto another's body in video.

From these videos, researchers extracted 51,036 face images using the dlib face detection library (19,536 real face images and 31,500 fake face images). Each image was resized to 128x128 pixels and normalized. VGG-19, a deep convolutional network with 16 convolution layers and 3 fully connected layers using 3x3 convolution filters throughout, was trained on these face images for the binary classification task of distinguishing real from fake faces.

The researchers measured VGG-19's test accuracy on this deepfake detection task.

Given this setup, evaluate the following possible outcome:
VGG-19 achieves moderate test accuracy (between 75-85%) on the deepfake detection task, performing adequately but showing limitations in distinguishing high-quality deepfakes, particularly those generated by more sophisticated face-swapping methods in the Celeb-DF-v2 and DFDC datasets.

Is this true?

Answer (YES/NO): NO